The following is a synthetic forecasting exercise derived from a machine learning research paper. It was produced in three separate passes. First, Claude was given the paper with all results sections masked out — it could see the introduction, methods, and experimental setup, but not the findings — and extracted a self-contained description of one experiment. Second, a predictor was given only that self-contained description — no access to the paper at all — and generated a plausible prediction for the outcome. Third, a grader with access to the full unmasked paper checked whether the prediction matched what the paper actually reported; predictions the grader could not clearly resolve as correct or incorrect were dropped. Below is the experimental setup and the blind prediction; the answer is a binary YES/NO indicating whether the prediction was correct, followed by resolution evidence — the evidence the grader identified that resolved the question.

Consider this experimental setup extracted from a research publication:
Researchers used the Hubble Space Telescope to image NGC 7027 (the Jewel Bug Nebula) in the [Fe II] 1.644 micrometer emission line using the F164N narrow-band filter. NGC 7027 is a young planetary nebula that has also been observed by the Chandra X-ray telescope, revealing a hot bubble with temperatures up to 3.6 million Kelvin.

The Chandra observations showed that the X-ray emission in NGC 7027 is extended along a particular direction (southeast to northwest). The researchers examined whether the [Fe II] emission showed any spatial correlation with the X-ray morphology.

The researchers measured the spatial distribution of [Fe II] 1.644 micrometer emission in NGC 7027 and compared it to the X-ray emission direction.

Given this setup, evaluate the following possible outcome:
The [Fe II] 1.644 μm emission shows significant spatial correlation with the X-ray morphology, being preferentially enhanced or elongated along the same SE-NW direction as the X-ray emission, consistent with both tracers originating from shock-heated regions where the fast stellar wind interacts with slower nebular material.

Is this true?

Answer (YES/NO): YES